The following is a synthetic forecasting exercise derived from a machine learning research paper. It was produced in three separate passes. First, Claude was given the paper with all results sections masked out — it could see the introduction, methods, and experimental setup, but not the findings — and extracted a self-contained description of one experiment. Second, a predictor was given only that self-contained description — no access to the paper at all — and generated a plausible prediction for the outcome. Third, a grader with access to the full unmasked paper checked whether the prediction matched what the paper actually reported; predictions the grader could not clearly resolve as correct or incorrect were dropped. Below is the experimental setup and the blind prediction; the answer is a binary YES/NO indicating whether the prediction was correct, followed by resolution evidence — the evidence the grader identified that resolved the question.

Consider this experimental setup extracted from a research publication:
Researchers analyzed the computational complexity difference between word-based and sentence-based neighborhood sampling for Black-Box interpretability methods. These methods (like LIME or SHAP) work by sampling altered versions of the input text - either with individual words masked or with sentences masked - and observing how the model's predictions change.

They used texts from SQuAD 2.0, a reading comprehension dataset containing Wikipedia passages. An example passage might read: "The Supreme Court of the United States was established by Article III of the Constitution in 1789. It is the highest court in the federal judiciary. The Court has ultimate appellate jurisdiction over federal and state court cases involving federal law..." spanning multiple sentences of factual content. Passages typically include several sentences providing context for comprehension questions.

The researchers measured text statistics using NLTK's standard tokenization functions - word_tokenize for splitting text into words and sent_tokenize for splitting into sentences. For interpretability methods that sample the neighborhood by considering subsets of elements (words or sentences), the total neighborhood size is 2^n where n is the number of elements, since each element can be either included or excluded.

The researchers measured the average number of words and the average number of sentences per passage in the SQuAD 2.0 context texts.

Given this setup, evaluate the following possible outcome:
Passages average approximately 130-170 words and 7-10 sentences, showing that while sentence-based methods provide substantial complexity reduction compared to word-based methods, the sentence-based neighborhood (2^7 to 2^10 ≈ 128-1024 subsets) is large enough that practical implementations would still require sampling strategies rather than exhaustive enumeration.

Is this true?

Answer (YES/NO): NO